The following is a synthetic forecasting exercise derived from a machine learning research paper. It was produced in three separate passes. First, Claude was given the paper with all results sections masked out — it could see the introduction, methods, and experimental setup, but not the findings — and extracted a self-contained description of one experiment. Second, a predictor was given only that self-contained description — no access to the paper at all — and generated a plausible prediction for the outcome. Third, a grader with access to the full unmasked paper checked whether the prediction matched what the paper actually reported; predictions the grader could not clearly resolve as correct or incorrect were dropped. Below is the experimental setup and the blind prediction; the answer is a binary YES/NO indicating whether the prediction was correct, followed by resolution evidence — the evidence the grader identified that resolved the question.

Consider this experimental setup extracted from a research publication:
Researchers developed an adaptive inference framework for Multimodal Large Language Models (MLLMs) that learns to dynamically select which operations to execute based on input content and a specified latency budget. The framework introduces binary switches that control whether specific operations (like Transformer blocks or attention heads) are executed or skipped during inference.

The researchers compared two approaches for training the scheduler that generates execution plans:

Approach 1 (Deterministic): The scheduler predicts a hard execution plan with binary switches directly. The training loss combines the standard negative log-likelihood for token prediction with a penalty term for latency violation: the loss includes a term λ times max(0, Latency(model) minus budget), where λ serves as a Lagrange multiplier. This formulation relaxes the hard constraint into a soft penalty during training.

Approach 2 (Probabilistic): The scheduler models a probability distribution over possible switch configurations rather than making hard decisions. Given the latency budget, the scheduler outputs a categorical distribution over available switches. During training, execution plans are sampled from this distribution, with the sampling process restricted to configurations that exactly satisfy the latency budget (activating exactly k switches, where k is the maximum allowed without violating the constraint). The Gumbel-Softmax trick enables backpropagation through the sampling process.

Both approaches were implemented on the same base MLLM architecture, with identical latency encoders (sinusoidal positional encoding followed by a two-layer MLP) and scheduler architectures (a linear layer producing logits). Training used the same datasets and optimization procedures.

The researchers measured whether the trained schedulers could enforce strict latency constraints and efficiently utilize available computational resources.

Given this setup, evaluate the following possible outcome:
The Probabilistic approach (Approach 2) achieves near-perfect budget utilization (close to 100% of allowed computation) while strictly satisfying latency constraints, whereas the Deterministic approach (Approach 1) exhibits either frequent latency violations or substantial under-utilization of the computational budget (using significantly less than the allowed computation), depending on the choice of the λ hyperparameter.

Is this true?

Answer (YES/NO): NO